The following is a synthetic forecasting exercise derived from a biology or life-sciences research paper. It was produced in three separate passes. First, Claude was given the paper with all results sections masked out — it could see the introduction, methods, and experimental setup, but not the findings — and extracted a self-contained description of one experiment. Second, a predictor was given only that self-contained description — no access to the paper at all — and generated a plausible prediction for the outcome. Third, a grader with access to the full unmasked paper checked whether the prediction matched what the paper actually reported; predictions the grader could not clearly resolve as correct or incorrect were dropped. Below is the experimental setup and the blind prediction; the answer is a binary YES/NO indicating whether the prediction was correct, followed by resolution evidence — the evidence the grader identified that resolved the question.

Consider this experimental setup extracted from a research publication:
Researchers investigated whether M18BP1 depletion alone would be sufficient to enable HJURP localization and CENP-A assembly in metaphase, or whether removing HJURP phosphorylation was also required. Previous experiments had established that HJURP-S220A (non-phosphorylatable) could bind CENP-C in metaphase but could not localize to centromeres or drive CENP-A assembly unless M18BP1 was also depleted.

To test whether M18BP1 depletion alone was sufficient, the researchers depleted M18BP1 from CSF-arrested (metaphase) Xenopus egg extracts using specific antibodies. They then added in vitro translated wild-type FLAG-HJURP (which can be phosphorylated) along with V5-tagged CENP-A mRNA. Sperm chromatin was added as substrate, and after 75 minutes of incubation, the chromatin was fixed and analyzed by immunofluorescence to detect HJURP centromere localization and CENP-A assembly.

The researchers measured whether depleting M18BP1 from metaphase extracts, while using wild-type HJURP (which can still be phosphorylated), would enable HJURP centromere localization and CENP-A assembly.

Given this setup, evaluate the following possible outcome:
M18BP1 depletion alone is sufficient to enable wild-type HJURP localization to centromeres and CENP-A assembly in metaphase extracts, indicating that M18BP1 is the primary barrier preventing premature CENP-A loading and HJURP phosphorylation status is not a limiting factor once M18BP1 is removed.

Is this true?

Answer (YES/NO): NO